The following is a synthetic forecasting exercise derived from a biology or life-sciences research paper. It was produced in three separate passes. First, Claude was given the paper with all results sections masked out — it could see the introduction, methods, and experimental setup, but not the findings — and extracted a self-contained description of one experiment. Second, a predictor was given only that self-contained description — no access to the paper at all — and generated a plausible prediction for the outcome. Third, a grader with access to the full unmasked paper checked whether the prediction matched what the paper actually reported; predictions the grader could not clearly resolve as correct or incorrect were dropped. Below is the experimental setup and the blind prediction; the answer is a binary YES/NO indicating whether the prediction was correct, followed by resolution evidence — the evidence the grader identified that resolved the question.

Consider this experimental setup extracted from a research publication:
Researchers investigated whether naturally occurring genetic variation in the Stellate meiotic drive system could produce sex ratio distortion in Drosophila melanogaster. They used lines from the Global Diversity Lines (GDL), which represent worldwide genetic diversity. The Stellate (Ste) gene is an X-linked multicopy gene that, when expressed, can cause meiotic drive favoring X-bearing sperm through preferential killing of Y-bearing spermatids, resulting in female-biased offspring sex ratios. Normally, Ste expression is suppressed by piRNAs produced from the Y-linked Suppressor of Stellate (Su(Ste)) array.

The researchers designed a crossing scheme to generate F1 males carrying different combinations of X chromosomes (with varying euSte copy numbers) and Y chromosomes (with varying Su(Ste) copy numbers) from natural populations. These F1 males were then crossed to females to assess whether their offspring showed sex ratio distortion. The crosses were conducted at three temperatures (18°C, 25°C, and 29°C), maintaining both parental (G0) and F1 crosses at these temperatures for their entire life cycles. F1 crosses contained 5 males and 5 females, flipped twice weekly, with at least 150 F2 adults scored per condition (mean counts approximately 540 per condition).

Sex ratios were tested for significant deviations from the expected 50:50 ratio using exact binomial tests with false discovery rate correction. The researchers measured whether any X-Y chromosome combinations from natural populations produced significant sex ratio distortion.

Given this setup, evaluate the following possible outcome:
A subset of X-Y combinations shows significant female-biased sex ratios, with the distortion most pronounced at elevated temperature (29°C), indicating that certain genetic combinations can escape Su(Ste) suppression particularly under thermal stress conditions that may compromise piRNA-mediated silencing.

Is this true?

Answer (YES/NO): NO